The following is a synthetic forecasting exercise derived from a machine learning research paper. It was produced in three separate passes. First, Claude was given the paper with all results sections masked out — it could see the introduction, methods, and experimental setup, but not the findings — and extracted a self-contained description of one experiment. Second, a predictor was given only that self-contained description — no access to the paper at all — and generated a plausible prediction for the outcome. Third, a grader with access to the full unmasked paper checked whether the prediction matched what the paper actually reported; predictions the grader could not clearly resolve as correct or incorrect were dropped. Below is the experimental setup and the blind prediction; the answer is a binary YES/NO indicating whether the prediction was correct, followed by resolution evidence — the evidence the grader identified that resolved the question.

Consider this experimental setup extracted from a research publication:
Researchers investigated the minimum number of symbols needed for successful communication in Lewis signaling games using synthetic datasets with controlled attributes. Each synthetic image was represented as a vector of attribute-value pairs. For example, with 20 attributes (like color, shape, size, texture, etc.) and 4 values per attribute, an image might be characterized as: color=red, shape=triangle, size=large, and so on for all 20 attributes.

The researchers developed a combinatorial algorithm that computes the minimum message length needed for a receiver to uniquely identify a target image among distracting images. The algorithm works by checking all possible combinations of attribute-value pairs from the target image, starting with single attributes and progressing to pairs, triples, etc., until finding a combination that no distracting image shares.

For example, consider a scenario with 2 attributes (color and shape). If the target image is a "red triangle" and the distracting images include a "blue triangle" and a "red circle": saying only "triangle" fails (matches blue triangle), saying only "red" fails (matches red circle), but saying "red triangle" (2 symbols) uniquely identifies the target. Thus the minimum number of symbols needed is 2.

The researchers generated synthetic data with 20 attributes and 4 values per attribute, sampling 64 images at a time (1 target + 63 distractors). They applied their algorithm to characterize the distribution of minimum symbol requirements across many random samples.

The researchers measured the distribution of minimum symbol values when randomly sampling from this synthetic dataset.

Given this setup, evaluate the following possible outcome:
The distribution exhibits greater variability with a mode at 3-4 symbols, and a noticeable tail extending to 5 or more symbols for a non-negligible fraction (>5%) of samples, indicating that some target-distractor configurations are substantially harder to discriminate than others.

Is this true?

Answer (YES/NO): NO